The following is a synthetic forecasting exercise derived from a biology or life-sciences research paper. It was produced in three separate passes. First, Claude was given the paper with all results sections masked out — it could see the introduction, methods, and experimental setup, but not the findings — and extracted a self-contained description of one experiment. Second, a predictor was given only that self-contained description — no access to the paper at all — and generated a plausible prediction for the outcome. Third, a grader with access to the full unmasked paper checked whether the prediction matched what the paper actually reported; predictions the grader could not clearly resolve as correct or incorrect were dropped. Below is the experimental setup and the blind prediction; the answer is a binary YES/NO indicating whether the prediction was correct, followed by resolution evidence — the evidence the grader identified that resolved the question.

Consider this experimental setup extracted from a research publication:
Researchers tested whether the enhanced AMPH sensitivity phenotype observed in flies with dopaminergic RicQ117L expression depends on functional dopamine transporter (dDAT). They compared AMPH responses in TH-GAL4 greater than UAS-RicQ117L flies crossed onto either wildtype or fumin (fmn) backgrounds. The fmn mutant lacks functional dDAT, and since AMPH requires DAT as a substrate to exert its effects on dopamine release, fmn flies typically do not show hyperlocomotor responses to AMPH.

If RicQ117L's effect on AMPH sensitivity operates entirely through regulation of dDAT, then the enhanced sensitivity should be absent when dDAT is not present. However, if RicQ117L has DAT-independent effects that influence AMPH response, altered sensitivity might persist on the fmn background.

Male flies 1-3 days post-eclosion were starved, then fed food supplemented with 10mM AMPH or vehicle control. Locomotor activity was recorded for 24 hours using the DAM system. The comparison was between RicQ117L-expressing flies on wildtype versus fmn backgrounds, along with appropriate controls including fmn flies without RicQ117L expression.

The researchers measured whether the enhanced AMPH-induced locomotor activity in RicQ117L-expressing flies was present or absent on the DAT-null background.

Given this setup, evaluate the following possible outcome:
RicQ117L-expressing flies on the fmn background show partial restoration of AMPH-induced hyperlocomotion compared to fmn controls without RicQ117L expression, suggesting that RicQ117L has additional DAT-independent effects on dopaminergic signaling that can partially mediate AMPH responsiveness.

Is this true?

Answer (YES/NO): NO